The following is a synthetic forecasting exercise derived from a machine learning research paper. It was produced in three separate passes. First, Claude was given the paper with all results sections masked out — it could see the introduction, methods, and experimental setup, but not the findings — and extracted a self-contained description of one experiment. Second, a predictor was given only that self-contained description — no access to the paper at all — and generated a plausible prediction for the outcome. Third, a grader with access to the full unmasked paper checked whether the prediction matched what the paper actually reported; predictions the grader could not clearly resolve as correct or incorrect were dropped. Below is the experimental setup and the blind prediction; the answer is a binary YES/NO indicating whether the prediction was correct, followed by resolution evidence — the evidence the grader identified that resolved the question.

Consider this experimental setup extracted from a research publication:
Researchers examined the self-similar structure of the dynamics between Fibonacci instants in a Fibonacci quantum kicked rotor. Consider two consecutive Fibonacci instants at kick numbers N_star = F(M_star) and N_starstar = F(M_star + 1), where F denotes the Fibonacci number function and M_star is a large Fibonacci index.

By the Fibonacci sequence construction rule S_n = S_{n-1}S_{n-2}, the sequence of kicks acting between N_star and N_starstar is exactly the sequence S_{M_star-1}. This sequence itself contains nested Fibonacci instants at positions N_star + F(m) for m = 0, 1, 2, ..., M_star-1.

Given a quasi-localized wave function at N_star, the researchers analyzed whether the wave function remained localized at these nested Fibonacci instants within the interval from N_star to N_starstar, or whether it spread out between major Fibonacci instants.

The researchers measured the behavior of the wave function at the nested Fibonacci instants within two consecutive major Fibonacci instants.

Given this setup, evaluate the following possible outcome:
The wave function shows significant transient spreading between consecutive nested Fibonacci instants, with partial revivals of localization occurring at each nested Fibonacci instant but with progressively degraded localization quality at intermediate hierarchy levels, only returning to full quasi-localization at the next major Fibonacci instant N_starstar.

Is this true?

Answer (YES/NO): NO